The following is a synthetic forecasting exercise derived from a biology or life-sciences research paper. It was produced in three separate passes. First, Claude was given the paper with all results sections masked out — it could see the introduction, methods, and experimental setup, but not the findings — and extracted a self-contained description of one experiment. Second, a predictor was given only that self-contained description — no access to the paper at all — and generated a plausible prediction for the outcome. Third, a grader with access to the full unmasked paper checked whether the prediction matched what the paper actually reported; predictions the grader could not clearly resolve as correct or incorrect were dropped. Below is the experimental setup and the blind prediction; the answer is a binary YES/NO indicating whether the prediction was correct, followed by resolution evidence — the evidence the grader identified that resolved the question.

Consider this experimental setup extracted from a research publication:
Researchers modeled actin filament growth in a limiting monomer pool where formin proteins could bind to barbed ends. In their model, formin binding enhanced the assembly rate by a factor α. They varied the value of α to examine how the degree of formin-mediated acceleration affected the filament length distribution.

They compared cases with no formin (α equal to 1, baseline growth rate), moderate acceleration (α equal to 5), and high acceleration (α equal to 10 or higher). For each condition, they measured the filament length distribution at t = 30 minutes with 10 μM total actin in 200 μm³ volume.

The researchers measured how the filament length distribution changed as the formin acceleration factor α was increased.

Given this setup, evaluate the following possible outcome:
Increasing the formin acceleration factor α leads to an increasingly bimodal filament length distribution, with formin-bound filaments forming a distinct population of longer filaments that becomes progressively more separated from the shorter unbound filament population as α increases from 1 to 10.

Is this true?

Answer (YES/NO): NO